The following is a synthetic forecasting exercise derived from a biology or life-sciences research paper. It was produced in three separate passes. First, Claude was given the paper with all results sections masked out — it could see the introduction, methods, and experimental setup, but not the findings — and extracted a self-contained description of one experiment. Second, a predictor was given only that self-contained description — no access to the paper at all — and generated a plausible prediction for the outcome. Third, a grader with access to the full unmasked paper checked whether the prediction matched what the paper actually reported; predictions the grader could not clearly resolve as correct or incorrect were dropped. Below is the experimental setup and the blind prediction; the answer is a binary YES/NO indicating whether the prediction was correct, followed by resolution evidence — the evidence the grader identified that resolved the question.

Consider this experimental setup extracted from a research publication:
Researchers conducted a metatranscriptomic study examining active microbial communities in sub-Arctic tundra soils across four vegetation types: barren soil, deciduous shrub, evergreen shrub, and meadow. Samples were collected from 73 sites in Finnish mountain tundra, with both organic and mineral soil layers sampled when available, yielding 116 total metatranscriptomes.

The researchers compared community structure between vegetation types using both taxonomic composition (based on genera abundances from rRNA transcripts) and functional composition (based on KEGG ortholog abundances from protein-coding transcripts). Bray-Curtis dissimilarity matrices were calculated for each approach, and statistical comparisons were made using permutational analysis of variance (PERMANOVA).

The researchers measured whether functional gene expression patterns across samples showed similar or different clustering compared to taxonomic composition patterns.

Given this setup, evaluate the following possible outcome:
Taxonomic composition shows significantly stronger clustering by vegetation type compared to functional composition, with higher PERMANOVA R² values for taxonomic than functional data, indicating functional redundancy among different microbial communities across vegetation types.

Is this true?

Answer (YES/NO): YES